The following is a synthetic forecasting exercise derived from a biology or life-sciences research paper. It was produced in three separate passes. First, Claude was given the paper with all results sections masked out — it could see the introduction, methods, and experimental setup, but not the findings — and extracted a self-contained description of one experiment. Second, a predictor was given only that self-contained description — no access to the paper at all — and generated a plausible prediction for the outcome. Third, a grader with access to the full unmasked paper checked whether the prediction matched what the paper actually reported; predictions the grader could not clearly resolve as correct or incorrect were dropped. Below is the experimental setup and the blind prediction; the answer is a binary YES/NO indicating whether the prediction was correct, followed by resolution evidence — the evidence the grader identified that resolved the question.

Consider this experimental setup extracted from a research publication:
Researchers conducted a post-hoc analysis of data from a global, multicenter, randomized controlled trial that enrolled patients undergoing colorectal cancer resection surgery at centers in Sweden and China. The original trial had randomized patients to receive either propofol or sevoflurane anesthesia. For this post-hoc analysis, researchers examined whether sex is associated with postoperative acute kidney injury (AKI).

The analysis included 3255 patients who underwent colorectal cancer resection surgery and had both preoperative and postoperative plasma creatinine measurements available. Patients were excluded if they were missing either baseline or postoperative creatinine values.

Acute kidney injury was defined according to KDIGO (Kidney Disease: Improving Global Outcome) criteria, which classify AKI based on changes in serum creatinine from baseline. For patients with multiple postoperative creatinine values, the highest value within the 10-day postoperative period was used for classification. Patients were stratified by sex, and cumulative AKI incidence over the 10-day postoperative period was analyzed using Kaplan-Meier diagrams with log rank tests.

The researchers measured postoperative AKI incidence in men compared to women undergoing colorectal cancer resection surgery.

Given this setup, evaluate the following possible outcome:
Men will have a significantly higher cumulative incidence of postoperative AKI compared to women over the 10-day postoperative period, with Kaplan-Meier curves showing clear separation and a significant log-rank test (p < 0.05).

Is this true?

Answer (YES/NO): YES